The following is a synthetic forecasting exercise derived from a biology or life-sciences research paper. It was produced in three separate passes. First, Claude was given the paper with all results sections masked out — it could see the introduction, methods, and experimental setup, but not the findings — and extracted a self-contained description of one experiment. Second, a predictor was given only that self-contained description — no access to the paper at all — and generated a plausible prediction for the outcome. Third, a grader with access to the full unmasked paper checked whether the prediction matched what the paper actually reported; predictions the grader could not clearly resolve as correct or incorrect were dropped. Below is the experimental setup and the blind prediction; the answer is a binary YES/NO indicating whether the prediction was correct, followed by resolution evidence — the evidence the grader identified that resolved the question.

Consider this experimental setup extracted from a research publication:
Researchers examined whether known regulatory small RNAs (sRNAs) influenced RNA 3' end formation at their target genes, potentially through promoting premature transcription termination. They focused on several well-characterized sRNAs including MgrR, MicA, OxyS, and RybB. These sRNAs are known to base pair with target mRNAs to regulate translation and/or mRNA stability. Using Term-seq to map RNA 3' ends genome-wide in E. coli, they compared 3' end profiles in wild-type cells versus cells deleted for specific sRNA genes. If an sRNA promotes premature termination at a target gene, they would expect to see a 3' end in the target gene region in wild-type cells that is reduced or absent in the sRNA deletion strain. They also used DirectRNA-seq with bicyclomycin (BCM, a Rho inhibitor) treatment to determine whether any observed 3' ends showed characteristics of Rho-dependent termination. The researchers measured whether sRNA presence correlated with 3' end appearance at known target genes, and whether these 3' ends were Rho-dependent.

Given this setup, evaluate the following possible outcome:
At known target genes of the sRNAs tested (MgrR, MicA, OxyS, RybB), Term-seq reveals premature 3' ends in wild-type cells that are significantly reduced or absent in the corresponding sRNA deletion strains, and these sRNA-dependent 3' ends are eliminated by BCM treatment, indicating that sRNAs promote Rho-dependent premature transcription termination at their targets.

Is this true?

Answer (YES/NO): NO